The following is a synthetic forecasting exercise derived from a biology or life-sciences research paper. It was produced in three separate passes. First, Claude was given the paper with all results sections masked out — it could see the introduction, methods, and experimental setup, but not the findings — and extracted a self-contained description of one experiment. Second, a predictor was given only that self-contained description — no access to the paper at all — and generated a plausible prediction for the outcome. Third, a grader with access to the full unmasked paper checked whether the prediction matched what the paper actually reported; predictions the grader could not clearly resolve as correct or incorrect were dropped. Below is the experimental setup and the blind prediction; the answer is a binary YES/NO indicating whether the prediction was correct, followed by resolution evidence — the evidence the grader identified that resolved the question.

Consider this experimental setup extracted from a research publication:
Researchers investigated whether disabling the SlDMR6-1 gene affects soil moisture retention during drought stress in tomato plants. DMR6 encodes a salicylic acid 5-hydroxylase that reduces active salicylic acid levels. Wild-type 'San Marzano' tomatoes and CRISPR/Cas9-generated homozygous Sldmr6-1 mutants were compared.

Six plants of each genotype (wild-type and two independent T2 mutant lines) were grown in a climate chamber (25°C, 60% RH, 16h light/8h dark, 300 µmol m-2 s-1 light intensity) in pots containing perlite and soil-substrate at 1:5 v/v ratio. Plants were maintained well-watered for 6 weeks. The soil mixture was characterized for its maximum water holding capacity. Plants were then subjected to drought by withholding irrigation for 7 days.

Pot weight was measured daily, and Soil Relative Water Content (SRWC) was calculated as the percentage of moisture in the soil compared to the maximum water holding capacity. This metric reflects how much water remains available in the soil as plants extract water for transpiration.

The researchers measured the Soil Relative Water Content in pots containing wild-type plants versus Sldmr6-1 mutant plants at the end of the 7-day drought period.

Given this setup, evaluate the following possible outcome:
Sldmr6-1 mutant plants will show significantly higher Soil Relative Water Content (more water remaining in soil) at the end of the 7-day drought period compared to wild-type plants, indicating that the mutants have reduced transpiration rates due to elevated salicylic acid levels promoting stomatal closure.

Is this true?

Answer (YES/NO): YES